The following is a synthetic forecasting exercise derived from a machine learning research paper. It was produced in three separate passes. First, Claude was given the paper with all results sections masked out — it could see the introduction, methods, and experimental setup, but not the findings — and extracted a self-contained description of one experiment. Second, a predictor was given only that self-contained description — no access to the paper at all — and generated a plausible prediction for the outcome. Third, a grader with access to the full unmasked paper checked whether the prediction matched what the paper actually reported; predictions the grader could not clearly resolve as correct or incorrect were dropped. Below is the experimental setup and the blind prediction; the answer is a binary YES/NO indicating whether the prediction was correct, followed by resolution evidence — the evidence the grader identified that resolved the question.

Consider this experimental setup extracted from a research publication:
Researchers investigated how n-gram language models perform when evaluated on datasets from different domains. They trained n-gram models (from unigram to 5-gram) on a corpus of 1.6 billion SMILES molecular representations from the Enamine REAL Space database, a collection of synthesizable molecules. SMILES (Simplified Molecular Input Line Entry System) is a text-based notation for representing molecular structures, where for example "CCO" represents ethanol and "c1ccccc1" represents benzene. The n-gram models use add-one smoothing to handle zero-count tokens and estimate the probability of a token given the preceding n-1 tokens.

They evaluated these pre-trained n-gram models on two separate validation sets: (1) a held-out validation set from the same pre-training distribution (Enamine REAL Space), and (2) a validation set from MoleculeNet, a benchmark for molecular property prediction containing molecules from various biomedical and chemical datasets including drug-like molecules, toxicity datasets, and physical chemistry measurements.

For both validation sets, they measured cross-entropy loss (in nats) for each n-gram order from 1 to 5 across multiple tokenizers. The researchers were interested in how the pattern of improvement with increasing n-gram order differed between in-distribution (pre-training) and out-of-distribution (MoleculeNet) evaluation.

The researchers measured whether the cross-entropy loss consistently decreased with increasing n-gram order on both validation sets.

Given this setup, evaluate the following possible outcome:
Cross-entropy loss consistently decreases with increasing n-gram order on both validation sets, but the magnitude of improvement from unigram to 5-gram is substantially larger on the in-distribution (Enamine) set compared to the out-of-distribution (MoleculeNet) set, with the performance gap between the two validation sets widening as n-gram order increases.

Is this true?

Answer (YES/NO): NO